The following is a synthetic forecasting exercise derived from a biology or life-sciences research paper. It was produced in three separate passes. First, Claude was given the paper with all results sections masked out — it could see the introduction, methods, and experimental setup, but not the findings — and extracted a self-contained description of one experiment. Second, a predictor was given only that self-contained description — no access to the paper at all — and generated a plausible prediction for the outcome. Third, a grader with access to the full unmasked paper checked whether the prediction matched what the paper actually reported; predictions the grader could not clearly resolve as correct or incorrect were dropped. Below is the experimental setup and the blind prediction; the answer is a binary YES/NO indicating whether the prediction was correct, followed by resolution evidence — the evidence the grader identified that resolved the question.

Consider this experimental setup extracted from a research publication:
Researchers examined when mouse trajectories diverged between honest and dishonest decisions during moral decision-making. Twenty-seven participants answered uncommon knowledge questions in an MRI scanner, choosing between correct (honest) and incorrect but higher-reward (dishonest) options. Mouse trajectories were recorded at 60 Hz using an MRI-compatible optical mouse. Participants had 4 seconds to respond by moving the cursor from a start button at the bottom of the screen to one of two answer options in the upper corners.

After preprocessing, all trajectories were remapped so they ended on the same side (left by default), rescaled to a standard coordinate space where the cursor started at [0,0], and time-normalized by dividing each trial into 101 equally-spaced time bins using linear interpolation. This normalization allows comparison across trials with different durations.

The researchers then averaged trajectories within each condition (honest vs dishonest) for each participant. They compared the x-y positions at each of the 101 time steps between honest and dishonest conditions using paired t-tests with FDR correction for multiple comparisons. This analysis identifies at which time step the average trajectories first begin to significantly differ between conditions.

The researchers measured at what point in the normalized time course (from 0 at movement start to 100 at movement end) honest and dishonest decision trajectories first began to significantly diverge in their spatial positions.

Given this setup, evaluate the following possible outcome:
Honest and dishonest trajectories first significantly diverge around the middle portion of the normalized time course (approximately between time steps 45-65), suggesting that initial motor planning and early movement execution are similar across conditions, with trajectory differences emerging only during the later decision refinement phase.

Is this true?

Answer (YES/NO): NO